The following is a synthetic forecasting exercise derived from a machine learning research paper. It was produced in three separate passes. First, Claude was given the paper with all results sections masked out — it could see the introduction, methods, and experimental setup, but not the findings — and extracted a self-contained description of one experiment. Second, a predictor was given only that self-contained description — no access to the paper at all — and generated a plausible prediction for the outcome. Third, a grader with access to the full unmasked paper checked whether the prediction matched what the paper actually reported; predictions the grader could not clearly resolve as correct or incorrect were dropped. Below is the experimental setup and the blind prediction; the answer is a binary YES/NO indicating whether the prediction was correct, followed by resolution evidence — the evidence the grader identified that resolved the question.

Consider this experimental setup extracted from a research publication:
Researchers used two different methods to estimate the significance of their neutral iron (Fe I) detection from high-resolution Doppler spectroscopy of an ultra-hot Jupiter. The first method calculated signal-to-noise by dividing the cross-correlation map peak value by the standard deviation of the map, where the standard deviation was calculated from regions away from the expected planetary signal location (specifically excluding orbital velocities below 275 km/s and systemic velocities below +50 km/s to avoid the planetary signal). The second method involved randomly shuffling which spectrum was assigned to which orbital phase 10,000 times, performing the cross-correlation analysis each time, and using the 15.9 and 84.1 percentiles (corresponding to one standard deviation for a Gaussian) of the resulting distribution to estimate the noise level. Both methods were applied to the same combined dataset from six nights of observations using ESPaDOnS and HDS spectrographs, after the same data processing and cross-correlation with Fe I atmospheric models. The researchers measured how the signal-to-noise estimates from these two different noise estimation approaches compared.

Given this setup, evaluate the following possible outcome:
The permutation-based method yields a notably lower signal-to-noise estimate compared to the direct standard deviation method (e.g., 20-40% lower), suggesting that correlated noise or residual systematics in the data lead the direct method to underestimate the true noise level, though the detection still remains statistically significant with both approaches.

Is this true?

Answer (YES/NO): NO